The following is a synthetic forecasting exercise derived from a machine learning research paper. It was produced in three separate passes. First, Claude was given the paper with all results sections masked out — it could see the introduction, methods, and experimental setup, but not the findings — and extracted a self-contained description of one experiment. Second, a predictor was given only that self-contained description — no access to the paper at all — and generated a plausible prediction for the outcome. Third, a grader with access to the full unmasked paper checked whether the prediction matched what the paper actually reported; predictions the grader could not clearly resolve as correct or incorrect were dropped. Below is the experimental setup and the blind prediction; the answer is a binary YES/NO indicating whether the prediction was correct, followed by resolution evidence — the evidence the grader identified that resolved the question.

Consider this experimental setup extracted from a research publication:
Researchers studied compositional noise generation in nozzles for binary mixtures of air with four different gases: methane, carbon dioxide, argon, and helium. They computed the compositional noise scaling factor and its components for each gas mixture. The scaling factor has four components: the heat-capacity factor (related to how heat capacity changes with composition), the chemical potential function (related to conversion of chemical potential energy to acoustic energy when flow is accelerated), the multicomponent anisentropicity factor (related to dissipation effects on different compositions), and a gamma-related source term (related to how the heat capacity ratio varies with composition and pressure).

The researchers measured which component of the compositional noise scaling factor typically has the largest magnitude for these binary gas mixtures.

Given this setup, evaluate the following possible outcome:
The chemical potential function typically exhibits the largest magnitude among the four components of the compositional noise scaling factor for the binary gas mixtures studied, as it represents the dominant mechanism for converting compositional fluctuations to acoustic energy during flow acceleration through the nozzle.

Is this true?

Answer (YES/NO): YES